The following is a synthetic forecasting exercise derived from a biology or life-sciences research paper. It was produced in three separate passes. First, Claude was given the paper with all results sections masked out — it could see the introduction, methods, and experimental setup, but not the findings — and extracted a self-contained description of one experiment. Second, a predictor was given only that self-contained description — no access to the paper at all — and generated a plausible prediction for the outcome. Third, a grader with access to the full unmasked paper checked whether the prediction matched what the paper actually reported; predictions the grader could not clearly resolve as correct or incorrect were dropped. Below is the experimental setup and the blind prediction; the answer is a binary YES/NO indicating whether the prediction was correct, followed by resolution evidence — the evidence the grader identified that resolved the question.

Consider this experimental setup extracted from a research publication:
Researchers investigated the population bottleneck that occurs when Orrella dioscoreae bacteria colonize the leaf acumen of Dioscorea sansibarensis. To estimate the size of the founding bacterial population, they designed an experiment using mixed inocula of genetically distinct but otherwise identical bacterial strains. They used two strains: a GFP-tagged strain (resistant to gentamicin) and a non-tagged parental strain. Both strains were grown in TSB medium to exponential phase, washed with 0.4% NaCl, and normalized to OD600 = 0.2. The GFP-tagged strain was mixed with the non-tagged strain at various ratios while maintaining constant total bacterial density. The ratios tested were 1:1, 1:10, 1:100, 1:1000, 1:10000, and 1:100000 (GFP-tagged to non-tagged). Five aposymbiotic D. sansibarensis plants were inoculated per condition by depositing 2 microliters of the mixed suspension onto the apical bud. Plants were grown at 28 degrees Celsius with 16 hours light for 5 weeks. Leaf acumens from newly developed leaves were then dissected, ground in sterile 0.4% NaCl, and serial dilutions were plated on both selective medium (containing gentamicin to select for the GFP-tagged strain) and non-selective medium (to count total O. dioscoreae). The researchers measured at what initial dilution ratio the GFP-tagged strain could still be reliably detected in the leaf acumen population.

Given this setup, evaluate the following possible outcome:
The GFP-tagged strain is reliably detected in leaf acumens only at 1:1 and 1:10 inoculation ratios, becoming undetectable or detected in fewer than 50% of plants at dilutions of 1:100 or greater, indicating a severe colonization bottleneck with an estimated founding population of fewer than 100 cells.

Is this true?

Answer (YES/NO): NO